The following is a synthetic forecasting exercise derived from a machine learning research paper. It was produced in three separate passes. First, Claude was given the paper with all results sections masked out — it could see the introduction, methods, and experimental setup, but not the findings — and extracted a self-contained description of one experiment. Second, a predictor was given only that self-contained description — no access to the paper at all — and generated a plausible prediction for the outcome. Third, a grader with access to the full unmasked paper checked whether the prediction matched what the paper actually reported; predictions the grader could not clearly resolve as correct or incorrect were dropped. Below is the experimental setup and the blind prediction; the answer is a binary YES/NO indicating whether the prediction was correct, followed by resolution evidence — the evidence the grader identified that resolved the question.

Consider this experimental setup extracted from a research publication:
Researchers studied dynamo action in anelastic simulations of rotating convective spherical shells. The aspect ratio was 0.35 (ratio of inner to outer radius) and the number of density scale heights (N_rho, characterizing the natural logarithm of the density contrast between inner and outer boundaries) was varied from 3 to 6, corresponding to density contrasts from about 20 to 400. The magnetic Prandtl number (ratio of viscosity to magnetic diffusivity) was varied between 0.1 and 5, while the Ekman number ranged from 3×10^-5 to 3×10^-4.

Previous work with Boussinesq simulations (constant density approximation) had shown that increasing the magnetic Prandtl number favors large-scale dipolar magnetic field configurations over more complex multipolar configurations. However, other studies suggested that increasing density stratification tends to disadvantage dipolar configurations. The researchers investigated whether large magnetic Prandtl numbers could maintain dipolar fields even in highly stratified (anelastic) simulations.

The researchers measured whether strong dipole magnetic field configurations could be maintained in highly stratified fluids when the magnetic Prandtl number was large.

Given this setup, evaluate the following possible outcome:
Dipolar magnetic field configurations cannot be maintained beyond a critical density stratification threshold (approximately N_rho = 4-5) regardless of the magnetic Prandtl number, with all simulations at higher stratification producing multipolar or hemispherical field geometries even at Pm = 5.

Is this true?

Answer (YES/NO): NO